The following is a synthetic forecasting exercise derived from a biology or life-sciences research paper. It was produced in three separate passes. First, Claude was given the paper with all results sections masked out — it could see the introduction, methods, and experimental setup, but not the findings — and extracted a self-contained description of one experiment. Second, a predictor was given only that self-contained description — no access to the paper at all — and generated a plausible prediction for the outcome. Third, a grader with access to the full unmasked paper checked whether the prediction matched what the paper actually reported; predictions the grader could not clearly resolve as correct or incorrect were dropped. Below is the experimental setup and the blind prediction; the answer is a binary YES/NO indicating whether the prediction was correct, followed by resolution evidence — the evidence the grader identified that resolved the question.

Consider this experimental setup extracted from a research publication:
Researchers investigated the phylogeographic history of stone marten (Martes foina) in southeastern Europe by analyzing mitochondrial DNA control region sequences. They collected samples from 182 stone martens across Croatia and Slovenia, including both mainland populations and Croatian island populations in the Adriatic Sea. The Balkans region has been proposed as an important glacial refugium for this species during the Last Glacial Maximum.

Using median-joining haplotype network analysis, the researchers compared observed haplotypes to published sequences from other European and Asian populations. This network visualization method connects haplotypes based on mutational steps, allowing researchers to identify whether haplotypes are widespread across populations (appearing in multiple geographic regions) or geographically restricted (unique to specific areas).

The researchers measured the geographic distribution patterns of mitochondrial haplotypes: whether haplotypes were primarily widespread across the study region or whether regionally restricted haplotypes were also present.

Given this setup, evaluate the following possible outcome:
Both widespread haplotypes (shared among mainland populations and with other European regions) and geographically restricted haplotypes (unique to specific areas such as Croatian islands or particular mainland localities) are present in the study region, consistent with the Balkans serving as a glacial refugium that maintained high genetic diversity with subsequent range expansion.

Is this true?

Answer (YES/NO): YES